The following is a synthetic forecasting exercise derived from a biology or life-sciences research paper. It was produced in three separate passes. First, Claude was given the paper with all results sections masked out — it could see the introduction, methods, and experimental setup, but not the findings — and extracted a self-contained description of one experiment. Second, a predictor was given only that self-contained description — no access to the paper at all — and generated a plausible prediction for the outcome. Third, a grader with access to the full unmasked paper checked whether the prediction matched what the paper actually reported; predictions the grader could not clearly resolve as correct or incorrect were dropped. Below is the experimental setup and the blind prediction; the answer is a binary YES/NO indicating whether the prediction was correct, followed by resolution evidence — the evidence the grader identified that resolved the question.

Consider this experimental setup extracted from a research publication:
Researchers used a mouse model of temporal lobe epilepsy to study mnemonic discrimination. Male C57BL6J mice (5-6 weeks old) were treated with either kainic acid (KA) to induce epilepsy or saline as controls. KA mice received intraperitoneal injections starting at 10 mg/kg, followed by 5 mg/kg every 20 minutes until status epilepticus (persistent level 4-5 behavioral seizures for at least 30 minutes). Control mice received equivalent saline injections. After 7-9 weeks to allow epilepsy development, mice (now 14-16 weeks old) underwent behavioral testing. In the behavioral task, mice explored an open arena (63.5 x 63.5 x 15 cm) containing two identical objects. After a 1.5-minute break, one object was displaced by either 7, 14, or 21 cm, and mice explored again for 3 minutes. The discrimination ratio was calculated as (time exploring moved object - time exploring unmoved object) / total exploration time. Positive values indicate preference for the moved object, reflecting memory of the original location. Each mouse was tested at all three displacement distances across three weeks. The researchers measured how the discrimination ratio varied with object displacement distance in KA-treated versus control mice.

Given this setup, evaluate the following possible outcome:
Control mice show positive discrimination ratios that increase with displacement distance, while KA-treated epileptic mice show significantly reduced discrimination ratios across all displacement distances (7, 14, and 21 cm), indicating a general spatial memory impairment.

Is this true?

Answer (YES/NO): YES